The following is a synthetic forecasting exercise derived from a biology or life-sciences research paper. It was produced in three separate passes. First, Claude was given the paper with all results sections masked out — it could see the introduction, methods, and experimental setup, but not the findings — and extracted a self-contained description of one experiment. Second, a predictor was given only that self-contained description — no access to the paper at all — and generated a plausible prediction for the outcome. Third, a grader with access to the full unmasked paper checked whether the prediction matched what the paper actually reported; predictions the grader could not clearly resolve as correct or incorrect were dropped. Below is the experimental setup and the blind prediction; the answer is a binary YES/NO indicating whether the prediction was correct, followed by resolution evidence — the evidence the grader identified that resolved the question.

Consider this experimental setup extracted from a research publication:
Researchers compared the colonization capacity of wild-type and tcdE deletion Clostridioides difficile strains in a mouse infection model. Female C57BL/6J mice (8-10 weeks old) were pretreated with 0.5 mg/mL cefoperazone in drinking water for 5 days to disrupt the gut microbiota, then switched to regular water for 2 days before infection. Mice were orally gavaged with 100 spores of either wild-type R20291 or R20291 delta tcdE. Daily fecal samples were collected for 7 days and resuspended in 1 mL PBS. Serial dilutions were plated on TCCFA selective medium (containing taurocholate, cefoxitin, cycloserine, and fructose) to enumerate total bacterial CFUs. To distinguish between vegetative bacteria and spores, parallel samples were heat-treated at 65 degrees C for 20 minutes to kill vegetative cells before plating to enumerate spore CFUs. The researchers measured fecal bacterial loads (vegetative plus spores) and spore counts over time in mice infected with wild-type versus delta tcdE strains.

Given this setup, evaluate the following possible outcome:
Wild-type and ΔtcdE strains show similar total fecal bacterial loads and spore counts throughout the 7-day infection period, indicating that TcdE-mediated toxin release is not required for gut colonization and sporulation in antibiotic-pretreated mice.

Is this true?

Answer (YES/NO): YES